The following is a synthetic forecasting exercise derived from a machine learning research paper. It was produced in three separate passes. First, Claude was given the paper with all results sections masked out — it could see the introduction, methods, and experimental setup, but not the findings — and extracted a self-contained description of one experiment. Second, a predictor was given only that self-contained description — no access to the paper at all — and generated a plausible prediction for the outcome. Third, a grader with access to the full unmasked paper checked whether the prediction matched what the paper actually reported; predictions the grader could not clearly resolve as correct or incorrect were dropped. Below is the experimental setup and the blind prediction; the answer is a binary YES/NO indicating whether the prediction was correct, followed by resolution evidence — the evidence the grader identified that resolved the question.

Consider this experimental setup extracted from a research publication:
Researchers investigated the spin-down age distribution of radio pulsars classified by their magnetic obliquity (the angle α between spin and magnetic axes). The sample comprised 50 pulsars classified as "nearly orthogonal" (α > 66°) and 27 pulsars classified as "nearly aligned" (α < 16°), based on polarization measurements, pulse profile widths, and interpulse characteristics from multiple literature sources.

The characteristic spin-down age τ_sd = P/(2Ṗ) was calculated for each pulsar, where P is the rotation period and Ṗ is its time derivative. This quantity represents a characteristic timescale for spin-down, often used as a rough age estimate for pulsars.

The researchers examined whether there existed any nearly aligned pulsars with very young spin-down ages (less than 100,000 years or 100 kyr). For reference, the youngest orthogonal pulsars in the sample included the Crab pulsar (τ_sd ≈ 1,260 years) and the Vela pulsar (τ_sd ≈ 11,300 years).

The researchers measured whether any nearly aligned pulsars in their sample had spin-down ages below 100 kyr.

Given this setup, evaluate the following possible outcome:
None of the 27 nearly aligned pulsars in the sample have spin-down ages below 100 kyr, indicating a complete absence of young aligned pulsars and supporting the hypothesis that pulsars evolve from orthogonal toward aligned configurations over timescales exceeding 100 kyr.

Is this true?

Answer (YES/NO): YES